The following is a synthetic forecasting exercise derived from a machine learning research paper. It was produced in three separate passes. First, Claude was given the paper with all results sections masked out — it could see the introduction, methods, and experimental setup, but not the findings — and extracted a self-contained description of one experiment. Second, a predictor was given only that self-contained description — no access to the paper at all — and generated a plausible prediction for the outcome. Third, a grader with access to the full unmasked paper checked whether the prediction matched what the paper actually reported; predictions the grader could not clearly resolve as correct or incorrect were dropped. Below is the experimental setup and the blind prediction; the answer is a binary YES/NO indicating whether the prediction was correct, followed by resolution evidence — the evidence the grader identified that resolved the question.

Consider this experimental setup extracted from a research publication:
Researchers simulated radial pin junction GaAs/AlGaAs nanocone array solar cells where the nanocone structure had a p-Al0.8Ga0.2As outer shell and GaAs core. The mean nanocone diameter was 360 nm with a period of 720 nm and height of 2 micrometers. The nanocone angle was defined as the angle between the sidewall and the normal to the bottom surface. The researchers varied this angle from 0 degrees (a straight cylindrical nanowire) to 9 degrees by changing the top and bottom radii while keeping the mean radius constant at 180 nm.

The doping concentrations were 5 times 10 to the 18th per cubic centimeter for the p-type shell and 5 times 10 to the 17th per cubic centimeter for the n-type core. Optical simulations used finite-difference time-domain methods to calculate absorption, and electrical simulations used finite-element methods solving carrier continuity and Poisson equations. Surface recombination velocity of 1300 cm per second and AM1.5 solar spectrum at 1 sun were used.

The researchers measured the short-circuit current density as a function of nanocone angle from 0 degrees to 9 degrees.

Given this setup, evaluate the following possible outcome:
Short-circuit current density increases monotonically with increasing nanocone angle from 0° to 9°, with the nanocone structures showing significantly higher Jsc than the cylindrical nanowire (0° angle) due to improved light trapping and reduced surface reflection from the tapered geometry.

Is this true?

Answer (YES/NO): NO